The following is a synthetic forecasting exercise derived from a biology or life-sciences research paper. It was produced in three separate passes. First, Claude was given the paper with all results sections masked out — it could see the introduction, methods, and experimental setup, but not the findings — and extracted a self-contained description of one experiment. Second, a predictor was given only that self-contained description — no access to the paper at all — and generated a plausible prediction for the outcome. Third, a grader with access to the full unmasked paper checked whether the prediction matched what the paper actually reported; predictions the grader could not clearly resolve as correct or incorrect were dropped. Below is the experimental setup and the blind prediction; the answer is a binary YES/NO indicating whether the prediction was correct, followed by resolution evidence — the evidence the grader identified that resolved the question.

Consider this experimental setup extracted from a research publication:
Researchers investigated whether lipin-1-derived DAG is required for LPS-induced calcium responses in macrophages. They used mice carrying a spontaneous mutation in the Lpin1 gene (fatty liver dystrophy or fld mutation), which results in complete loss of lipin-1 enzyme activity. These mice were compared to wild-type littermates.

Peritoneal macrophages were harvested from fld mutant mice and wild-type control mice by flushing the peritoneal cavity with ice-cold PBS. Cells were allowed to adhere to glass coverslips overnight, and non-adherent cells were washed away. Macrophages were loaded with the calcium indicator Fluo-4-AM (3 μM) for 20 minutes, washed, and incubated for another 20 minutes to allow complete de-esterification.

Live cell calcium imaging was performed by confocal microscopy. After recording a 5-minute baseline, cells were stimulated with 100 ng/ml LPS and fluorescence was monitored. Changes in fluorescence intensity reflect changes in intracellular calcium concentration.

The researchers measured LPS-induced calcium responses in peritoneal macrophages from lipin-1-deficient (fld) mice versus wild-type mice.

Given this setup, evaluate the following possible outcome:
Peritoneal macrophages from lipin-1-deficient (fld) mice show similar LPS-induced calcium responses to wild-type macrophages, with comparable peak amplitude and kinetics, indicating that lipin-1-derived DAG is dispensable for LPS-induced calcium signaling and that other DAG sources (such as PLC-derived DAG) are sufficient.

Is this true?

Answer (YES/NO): NO